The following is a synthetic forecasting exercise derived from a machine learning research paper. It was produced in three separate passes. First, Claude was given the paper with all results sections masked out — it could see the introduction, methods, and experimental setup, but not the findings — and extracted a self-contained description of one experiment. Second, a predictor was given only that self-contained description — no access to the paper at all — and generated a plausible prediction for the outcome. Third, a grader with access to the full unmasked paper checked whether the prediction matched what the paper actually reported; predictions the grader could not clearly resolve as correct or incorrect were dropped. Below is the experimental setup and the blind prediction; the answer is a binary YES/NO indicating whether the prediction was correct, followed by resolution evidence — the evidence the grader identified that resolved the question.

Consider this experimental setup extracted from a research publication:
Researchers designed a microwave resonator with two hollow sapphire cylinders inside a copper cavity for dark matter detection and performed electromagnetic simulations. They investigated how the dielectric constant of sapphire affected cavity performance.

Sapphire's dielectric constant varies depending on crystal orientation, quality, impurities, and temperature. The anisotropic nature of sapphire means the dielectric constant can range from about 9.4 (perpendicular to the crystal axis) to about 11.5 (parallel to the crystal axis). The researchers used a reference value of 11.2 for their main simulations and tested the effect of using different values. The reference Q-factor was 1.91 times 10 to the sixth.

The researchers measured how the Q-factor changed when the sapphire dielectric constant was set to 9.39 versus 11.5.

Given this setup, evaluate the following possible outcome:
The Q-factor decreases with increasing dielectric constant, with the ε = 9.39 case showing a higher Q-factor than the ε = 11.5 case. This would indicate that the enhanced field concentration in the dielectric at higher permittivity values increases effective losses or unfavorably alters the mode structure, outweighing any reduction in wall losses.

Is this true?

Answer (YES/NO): NO